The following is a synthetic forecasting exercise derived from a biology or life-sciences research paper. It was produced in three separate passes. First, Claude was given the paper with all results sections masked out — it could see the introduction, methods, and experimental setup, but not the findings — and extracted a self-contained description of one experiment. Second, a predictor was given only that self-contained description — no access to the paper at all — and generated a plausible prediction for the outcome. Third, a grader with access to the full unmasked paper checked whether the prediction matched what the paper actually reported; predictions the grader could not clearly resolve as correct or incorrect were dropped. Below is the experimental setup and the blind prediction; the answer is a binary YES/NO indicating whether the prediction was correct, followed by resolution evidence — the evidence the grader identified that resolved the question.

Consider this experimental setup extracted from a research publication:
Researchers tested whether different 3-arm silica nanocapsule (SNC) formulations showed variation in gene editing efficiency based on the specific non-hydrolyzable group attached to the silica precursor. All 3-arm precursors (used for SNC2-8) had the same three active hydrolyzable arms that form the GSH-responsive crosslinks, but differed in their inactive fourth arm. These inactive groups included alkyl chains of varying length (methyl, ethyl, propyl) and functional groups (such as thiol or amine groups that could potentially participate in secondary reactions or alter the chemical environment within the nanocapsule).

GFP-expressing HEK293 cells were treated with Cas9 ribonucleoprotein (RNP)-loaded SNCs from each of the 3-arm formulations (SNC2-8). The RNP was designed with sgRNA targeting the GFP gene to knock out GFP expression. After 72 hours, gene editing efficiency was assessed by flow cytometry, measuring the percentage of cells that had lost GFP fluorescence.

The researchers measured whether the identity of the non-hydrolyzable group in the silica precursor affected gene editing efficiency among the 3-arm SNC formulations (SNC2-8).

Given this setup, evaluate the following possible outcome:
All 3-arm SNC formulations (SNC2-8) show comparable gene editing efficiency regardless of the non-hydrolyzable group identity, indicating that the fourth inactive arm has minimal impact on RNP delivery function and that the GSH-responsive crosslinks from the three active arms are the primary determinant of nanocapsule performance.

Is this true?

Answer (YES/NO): NO